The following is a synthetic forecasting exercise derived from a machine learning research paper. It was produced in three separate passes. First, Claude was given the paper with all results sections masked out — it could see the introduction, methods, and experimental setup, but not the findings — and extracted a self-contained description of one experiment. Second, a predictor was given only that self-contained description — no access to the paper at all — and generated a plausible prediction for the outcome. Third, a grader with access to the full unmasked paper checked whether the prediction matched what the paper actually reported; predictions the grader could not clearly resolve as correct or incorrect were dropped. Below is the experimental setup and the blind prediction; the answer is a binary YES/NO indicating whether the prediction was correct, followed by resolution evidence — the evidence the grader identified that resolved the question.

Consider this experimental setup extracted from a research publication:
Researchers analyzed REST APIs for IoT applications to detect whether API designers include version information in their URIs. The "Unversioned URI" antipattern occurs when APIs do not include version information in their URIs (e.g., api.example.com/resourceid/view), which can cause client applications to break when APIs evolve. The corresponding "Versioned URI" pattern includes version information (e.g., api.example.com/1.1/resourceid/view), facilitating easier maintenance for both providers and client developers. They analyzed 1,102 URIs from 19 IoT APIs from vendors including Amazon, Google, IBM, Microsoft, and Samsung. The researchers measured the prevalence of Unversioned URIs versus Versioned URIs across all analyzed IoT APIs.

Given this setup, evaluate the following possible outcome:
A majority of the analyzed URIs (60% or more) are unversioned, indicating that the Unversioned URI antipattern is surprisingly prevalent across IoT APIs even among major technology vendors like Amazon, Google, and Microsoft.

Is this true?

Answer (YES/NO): YES